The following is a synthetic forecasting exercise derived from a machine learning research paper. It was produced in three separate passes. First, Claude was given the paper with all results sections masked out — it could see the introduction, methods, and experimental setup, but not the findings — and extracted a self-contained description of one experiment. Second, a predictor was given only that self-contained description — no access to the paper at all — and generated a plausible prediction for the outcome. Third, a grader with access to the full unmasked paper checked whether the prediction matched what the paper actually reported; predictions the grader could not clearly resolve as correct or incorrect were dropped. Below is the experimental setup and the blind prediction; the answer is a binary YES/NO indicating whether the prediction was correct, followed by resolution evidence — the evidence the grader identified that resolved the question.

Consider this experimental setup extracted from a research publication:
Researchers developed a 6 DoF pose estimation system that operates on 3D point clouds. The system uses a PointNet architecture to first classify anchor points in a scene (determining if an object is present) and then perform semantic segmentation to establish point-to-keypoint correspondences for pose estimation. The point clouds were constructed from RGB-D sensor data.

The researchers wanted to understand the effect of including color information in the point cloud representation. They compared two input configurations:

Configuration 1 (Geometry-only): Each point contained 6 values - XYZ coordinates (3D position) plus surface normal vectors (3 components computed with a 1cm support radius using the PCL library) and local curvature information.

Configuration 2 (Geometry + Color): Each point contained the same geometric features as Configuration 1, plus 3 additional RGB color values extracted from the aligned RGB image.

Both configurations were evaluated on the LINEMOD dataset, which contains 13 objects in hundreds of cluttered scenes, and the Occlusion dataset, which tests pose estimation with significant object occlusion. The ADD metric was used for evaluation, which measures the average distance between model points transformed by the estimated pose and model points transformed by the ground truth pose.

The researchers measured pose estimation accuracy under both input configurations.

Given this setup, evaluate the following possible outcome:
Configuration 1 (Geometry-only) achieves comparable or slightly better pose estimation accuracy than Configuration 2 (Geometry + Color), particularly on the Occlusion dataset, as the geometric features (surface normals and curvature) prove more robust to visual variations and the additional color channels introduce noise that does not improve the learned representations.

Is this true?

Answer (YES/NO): NO